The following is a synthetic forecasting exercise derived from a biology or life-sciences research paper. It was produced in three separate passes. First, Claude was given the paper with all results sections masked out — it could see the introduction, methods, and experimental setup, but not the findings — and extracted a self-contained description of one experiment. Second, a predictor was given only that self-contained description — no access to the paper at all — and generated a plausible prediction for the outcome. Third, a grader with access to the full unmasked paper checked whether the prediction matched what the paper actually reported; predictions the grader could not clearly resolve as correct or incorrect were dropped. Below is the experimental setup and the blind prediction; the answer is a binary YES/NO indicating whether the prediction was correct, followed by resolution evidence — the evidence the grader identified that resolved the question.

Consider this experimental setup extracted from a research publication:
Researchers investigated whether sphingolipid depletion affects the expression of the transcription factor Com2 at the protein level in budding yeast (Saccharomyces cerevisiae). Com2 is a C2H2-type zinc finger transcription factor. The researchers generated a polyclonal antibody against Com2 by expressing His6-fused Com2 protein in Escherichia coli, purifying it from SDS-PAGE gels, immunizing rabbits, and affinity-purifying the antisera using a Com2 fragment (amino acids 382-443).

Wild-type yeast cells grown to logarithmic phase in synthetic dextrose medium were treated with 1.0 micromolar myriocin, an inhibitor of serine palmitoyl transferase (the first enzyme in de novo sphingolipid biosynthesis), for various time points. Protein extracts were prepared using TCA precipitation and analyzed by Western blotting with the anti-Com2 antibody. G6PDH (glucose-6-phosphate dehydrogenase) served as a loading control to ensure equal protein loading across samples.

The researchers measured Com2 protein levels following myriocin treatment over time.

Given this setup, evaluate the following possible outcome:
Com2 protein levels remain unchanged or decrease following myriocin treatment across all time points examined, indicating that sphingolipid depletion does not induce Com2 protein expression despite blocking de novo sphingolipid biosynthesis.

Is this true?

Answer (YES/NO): NO